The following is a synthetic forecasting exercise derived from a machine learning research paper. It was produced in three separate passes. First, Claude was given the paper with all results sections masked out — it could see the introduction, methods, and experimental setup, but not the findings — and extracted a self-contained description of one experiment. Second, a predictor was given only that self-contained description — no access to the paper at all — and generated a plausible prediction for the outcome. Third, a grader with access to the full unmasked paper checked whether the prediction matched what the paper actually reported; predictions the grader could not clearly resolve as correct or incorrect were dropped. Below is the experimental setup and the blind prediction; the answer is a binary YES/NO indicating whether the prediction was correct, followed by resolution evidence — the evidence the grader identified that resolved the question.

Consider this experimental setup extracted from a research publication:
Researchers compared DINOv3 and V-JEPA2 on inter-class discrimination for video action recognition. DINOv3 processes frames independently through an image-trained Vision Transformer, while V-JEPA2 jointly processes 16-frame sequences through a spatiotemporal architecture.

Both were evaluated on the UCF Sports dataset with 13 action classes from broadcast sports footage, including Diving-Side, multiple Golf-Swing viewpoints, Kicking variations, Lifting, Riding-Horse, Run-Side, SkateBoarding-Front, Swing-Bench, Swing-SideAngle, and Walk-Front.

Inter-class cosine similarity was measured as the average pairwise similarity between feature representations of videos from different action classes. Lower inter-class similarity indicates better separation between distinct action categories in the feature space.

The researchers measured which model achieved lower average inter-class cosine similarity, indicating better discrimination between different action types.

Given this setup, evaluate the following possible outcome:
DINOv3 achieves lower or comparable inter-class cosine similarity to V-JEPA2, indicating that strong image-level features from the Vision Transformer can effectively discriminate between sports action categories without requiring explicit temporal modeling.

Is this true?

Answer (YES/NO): YES